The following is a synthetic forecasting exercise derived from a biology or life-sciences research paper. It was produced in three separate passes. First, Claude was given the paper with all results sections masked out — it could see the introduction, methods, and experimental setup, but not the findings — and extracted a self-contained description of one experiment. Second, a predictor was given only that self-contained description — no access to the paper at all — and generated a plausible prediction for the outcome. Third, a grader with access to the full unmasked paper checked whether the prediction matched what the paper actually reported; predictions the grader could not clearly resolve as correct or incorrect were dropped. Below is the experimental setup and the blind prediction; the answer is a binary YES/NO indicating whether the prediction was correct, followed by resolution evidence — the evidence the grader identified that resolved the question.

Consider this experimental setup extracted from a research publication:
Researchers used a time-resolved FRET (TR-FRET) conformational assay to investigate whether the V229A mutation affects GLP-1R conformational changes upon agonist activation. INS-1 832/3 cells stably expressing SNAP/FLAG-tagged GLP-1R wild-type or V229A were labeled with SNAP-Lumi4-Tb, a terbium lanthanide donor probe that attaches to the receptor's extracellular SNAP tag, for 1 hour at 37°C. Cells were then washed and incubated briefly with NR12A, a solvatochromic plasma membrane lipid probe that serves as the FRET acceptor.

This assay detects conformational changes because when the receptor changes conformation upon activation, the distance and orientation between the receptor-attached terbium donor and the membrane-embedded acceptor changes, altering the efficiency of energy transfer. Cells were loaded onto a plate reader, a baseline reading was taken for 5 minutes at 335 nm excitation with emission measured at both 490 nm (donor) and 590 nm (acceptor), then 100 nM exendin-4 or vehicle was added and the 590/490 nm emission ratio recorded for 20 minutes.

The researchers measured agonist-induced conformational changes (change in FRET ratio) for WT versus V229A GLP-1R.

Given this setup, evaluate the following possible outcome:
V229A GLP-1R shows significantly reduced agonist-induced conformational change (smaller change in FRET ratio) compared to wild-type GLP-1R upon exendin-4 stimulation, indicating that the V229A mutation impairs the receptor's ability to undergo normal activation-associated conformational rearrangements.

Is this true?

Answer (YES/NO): NO